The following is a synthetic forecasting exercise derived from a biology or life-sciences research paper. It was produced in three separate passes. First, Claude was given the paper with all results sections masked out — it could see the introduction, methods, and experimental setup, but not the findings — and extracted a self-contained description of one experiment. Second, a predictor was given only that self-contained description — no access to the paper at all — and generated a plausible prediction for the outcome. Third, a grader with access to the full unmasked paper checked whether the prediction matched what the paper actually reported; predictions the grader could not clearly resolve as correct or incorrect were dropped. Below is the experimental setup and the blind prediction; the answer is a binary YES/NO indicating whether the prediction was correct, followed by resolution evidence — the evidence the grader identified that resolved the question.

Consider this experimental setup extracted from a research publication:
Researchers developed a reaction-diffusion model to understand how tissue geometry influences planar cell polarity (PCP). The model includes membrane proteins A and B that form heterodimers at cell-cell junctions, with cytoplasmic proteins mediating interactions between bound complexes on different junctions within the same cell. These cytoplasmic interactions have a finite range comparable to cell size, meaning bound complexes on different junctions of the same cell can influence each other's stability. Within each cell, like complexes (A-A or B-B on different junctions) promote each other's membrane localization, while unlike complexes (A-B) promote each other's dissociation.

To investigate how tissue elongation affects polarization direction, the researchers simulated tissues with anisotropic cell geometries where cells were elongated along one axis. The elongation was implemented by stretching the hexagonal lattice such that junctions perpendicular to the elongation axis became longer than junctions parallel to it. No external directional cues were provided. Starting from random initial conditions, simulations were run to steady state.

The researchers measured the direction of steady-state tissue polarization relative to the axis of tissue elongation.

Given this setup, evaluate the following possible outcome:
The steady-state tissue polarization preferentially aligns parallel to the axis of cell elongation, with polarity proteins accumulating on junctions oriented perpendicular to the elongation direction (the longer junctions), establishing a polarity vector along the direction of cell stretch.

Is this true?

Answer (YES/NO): NO